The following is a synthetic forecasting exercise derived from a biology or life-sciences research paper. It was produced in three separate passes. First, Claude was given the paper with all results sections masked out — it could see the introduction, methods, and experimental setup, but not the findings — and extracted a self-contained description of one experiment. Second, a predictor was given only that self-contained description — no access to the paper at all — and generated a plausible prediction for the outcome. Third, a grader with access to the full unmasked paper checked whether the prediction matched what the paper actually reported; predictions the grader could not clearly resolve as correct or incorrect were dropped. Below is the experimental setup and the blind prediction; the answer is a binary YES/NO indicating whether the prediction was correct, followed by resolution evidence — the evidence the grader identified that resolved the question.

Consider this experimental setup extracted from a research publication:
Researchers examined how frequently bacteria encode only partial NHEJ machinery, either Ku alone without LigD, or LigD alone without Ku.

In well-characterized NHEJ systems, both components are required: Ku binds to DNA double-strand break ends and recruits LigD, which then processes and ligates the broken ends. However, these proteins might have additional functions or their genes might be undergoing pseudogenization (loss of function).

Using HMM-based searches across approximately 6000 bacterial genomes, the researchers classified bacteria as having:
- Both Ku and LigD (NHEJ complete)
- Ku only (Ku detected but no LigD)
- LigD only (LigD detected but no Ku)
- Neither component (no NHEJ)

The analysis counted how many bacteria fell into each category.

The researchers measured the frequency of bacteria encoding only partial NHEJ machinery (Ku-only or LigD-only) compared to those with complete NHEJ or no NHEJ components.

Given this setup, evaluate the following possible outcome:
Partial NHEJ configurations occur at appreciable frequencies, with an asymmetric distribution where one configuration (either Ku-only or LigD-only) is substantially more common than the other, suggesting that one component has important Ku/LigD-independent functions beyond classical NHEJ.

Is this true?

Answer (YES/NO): YES